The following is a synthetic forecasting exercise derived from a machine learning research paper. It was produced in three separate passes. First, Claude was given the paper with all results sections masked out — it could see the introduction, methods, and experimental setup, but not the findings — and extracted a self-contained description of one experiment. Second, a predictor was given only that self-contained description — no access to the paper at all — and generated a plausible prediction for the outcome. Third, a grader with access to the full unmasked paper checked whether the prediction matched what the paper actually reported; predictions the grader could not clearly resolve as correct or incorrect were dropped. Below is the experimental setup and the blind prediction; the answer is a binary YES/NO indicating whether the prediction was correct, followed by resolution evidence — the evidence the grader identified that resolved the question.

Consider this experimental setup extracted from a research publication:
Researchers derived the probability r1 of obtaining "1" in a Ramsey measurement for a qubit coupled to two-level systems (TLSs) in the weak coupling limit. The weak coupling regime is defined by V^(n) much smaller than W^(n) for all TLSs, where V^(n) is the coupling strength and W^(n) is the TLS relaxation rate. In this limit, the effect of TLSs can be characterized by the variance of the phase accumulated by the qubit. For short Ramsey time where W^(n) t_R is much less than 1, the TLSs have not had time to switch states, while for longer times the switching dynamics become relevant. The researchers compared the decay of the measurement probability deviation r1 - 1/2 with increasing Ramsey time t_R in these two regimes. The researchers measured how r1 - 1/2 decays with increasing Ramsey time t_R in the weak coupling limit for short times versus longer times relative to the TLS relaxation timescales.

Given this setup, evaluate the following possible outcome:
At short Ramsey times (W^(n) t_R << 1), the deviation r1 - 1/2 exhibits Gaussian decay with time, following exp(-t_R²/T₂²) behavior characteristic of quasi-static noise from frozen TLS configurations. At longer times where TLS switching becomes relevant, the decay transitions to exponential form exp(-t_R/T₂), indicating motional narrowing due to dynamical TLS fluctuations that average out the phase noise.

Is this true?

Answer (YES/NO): NO